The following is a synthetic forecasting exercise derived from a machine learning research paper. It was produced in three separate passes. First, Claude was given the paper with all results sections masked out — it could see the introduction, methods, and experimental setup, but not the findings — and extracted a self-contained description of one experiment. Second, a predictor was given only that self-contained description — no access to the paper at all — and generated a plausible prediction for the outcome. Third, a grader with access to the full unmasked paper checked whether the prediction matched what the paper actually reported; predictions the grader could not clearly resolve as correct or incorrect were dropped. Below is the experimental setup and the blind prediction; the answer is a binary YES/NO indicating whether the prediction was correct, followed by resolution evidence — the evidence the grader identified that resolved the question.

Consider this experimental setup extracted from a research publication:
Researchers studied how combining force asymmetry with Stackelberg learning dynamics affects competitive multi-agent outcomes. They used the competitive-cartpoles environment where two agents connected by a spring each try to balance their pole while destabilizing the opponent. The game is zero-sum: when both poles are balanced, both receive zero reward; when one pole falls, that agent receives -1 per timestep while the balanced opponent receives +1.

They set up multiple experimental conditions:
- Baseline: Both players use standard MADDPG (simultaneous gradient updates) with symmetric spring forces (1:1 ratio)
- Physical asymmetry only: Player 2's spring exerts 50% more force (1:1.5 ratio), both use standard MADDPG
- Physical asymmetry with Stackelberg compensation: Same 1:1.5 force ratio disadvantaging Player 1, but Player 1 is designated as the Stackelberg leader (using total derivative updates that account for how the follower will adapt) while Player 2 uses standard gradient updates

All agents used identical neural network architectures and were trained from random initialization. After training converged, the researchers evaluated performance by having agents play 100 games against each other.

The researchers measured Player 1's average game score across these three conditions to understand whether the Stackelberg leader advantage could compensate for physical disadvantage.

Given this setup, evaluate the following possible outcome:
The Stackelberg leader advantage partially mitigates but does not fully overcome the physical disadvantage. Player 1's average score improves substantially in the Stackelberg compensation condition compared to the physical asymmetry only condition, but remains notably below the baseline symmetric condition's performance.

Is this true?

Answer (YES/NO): NO